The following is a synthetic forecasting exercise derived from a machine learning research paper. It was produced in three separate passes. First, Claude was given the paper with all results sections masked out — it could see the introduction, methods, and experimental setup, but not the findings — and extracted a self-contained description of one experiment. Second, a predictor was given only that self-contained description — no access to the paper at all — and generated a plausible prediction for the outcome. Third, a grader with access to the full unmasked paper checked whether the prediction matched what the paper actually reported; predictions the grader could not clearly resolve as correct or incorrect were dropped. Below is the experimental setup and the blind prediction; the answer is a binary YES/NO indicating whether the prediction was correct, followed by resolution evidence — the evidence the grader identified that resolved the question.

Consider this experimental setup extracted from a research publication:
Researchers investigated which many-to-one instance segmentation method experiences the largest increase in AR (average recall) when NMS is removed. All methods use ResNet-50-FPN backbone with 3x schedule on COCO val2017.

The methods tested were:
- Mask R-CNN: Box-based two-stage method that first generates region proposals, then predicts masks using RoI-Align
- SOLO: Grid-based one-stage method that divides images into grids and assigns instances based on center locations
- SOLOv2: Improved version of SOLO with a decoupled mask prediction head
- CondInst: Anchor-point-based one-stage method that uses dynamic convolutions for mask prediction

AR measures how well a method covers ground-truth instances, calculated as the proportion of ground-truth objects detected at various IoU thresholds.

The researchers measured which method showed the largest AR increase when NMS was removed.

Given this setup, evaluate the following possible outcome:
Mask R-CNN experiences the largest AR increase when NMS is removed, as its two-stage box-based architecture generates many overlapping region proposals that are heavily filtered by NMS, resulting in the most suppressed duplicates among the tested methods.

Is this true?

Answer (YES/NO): YES